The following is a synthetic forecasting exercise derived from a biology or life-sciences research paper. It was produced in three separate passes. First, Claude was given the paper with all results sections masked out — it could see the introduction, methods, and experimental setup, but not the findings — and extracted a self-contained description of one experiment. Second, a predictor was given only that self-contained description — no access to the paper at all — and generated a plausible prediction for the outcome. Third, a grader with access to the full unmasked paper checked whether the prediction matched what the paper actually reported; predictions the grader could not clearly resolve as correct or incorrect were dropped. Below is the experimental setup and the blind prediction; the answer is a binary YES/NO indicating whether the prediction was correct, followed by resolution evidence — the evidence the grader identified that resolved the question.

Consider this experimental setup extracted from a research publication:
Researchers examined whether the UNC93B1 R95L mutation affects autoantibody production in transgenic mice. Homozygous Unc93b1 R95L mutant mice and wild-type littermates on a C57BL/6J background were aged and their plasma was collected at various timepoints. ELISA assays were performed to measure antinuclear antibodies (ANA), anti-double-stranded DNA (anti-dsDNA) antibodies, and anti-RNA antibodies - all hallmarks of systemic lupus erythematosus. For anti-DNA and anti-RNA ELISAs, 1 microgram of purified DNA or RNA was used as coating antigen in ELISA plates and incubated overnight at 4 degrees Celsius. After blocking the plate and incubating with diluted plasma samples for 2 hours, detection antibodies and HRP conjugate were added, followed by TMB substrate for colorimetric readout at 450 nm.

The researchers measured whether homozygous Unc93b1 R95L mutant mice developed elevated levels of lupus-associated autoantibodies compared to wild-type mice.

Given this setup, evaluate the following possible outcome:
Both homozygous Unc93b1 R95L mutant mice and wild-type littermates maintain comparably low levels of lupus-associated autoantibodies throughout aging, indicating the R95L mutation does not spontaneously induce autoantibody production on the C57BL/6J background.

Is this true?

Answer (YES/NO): NO